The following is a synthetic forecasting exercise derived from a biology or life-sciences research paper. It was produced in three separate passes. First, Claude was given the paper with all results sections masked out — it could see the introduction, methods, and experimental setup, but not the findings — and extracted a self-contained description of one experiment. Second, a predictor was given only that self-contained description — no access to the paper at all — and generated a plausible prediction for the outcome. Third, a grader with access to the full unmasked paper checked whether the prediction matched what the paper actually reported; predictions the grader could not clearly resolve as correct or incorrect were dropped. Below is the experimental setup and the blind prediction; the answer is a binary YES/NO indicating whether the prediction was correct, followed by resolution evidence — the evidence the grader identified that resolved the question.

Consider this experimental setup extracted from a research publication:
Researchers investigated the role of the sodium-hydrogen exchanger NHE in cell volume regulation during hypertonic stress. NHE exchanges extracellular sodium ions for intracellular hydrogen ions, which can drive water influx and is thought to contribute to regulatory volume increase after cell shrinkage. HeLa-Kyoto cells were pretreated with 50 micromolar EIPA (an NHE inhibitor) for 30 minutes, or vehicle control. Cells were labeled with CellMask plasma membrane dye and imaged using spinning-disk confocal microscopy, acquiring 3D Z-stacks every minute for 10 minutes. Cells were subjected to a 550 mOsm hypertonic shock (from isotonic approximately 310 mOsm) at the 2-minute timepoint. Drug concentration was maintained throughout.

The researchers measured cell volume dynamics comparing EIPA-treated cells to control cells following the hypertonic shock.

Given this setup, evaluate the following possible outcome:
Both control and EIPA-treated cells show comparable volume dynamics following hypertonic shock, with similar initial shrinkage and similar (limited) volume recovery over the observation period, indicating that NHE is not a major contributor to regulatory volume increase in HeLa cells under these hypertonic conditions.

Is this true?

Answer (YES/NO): YES